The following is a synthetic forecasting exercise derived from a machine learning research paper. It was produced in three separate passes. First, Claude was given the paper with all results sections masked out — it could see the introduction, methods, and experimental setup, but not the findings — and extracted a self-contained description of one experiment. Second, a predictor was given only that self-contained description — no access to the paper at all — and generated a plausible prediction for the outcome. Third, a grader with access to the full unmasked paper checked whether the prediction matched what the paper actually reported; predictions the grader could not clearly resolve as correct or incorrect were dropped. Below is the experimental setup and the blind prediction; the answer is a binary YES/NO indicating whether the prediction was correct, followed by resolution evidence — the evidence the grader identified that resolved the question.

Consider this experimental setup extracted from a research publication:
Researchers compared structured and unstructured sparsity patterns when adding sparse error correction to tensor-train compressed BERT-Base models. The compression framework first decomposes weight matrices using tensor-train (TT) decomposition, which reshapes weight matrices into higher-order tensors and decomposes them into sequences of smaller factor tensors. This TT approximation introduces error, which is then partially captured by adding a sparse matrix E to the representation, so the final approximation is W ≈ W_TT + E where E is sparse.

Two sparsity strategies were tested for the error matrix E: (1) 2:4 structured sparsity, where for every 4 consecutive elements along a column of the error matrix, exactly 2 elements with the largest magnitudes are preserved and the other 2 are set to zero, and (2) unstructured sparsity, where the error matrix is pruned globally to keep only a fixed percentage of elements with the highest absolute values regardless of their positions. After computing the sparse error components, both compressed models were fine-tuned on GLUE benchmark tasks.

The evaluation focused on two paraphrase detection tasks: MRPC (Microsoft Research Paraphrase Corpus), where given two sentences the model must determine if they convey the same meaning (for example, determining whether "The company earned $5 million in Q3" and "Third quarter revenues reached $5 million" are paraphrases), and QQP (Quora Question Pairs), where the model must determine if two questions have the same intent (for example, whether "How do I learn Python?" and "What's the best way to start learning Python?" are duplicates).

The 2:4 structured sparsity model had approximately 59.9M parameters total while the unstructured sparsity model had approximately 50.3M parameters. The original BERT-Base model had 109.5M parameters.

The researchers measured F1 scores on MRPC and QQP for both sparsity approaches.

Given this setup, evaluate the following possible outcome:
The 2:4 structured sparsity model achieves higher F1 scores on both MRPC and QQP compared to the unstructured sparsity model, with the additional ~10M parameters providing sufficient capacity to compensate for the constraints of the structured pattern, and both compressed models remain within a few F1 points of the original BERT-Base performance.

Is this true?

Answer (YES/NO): NO